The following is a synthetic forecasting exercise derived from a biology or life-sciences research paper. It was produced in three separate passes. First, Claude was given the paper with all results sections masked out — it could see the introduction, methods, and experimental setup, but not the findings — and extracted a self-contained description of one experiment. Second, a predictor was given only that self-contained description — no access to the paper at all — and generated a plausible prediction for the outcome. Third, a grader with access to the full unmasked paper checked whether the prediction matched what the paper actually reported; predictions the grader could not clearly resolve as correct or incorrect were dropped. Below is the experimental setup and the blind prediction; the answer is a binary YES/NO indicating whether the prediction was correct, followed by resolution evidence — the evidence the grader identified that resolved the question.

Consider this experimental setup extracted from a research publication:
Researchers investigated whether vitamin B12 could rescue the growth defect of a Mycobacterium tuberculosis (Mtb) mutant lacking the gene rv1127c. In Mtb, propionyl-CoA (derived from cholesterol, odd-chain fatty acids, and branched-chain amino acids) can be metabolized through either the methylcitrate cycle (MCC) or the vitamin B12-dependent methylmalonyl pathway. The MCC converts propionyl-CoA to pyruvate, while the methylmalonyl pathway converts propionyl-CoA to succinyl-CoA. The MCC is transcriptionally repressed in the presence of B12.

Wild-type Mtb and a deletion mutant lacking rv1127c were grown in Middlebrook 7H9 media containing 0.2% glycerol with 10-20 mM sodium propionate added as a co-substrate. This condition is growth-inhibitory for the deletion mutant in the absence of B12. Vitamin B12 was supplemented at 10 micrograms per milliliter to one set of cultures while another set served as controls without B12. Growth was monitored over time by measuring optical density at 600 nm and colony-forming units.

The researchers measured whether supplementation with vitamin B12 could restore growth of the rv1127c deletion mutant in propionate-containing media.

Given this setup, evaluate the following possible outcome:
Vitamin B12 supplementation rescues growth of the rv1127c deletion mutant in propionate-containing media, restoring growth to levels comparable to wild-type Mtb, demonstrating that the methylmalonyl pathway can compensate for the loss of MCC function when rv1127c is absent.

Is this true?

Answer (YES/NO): NO